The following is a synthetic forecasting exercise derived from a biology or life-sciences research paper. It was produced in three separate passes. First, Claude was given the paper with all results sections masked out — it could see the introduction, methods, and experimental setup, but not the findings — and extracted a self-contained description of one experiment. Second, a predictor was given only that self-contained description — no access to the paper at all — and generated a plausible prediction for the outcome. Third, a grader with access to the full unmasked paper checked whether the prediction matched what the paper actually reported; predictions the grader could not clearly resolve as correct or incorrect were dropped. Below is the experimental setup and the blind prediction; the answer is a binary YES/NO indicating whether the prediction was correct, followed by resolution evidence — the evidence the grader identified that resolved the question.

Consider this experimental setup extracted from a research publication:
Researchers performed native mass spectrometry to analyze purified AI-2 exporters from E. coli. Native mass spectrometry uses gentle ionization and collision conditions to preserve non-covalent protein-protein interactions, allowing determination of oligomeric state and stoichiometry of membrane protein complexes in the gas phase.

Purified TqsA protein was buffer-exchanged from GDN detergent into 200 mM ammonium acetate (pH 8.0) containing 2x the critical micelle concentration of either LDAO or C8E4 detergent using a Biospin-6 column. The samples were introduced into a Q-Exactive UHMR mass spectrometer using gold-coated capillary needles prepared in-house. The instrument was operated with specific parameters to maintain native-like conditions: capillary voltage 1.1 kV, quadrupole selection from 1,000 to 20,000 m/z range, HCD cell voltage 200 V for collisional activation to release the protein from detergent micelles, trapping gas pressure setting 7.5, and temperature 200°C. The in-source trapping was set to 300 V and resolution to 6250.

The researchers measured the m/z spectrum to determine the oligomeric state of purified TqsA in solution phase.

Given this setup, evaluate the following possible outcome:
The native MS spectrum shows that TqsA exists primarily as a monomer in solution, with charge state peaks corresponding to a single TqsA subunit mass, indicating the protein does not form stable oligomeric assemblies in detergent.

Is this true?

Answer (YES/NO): NO